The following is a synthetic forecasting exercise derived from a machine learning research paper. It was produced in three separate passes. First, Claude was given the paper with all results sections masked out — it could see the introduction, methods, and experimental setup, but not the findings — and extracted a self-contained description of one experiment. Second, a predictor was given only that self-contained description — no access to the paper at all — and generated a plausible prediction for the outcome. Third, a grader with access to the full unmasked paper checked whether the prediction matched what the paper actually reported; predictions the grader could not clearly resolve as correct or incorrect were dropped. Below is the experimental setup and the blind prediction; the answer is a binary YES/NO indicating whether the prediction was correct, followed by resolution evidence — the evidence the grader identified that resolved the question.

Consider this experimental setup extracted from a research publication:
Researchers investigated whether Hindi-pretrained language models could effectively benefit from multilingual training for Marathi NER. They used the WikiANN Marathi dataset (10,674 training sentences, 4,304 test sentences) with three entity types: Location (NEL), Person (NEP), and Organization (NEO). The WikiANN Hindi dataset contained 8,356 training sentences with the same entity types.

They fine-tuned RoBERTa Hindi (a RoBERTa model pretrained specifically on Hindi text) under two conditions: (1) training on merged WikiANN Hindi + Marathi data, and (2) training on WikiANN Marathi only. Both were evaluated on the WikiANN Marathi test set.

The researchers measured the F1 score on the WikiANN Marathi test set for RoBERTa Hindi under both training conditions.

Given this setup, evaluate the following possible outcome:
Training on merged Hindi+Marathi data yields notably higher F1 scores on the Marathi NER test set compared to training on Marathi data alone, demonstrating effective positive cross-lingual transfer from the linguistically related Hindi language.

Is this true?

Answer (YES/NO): NO